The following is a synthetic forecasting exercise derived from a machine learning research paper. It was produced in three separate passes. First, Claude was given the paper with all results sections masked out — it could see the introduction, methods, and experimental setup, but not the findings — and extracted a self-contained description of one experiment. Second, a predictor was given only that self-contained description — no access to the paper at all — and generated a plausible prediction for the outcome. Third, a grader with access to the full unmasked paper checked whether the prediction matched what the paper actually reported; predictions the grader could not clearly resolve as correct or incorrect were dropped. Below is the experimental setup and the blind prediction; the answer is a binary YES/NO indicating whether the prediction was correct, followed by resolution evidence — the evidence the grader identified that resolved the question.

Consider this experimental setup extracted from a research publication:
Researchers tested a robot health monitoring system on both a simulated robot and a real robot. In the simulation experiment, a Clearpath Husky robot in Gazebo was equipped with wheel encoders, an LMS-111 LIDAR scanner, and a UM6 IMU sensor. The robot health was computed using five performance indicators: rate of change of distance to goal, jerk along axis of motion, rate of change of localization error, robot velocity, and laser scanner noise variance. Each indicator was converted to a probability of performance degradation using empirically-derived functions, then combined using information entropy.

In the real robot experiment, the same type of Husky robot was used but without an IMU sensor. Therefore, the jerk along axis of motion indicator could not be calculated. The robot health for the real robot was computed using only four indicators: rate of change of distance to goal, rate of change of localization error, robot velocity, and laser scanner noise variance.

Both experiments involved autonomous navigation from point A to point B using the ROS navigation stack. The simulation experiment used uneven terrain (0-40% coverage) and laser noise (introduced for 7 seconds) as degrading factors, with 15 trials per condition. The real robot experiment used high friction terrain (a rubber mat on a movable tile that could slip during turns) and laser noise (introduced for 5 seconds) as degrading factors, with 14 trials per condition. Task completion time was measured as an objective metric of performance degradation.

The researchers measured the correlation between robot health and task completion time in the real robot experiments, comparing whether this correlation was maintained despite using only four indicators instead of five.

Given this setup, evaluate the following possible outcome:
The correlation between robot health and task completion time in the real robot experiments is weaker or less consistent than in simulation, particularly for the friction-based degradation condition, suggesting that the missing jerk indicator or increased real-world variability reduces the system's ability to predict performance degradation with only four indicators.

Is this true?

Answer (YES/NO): NO